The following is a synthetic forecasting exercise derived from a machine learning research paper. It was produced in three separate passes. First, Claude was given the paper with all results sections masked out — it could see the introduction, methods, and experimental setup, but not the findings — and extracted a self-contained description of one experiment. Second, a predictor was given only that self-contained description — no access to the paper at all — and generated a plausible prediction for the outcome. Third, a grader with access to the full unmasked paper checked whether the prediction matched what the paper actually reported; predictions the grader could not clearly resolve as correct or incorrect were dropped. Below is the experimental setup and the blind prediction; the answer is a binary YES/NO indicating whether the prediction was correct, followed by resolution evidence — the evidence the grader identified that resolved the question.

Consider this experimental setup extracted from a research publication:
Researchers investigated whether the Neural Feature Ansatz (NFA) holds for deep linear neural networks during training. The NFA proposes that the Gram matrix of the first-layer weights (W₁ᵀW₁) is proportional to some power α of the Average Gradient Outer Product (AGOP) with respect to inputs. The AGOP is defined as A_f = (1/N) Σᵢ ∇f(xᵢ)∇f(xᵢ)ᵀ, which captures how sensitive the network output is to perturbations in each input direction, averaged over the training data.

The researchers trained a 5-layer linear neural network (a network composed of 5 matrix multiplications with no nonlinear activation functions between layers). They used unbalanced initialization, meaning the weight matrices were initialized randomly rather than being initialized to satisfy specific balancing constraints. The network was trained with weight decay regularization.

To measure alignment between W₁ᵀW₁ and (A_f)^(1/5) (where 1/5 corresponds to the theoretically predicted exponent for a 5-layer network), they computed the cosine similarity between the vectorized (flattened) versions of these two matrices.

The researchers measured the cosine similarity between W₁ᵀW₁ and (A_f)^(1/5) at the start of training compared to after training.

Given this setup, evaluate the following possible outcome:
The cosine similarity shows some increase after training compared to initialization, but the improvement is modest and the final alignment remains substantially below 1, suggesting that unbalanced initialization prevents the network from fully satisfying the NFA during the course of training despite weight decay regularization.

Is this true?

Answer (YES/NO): NO